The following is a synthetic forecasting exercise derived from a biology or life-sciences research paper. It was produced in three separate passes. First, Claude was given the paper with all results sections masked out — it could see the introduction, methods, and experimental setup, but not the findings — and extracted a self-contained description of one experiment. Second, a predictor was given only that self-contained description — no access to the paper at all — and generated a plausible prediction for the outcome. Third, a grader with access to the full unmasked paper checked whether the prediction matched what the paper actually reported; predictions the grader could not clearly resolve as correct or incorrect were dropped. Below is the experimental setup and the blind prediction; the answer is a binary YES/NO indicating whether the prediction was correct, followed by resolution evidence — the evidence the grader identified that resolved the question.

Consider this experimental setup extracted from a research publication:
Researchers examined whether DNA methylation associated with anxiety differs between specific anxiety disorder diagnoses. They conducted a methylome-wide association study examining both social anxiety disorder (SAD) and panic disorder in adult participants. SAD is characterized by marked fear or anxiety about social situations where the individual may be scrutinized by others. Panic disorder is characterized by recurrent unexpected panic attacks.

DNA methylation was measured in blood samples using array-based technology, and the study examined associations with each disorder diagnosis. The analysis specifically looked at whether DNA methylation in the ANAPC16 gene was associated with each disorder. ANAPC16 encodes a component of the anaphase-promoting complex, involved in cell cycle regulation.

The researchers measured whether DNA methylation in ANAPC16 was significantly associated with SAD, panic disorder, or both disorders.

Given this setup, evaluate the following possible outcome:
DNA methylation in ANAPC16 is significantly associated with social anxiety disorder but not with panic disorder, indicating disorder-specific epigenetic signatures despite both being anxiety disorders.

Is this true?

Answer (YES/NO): YES